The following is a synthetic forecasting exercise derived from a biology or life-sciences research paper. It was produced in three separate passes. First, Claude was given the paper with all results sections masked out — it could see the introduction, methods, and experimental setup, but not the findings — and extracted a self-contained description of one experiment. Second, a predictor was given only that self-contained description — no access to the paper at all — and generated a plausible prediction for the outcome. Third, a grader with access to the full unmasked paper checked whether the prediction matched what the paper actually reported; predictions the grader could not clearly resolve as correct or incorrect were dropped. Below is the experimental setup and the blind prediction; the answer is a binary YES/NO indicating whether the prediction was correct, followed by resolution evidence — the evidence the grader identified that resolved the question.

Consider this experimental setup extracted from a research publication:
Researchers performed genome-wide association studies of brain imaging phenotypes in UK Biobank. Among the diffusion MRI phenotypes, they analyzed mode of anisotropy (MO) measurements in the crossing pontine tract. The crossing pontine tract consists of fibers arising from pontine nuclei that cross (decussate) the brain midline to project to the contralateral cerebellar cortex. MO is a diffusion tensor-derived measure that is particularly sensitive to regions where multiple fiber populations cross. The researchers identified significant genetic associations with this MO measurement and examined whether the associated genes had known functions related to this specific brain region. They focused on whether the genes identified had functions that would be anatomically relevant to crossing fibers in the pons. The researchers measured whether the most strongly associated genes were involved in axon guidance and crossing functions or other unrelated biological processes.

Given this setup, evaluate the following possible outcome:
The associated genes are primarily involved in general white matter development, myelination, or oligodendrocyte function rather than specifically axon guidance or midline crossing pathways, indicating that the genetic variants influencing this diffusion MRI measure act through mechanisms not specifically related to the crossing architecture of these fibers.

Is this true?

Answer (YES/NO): NO